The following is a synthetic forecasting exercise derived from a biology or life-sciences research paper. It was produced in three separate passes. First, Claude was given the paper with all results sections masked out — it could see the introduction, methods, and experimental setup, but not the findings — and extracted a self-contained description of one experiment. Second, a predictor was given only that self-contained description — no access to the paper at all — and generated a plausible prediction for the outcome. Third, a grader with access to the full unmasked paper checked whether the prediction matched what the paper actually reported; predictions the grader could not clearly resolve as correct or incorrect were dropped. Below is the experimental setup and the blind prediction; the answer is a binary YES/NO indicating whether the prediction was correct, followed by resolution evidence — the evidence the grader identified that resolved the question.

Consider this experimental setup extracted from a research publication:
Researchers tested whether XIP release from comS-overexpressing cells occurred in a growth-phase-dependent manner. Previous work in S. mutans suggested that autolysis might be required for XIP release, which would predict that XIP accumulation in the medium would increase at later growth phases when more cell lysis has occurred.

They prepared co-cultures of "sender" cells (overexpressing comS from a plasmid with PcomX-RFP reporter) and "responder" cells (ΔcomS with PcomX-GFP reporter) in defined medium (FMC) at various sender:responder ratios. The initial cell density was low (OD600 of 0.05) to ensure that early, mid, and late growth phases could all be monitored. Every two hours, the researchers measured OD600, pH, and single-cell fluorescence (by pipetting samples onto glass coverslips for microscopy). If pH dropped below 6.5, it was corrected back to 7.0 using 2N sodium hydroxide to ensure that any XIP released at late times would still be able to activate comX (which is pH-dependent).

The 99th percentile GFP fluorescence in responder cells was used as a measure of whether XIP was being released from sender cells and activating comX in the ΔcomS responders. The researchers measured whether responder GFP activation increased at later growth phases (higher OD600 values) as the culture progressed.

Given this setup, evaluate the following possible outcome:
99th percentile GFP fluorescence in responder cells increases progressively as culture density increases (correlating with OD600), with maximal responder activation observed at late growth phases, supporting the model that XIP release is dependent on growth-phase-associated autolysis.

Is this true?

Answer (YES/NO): NO